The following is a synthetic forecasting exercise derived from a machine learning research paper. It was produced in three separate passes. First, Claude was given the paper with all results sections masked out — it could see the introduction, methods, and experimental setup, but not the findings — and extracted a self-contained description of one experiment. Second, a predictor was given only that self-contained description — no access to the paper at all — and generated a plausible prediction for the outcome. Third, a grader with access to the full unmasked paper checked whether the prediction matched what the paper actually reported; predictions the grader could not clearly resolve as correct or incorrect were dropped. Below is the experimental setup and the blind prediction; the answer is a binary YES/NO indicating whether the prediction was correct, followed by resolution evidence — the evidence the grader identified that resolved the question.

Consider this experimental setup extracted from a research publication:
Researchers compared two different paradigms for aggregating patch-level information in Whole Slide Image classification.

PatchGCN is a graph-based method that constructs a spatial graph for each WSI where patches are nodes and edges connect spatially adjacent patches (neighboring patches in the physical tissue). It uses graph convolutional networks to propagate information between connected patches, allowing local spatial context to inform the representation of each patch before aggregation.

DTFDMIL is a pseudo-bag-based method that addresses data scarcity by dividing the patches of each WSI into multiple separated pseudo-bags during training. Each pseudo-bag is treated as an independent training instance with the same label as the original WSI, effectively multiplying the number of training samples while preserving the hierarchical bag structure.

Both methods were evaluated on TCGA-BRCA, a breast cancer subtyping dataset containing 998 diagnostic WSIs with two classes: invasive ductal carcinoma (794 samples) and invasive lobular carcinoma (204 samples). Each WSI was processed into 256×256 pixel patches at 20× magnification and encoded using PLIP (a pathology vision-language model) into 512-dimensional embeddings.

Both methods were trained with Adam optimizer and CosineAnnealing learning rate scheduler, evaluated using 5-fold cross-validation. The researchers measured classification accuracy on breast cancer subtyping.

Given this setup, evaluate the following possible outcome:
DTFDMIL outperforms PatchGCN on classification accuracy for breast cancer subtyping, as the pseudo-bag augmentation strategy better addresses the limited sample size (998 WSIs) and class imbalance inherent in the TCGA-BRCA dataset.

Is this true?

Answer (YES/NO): YES